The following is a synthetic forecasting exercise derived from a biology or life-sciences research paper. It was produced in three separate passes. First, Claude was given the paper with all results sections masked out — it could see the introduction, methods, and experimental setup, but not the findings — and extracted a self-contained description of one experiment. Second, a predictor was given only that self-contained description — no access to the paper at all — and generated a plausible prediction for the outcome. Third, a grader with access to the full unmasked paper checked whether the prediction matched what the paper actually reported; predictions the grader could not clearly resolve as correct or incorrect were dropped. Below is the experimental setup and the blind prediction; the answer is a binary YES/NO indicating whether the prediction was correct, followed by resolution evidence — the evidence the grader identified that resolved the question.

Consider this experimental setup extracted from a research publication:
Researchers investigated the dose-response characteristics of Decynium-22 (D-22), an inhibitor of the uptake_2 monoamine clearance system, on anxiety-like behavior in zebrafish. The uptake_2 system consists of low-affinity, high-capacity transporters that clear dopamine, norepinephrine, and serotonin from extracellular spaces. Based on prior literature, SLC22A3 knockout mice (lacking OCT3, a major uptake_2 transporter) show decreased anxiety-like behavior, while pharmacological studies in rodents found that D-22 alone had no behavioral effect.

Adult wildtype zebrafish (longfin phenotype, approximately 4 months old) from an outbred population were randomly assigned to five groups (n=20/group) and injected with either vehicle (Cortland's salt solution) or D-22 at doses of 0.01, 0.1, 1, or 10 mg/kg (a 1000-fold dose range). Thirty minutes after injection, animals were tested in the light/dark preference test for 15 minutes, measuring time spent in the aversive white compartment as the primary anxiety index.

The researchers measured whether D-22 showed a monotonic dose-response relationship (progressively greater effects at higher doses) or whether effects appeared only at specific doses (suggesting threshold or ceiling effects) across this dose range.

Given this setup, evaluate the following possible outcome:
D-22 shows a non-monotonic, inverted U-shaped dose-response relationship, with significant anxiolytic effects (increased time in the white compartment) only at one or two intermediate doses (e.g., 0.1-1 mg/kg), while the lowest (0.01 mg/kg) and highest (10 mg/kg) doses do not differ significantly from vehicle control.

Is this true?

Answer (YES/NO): NO